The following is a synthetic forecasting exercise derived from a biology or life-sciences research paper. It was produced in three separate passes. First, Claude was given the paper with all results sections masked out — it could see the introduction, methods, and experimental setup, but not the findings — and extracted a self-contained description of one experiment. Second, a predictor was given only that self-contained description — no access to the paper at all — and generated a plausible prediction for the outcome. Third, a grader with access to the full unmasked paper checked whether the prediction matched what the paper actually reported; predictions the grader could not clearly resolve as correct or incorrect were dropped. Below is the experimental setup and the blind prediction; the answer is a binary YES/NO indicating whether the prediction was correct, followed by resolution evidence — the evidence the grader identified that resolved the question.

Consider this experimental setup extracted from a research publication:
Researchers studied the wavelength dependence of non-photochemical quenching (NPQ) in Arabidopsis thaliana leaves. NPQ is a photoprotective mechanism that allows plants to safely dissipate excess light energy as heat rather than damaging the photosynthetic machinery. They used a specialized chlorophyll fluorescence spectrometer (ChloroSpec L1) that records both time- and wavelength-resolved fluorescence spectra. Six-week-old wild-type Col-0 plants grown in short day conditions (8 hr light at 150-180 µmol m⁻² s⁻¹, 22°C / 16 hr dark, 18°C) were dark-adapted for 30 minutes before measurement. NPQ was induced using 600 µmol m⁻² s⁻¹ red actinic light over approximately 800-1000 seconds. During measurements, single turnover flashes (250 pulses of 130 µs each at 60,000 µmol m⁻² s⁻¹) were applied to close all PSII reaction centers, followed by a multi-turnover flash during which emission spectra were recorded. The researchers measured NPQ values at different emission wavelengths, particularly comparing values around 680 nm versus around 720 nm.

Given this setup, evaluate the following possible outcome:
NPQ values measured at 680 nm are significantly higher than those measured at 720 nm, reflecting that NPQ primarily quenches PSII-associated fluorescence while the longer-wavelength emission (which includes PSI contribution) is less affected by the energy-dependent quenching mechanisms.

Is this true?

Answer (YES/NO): YES